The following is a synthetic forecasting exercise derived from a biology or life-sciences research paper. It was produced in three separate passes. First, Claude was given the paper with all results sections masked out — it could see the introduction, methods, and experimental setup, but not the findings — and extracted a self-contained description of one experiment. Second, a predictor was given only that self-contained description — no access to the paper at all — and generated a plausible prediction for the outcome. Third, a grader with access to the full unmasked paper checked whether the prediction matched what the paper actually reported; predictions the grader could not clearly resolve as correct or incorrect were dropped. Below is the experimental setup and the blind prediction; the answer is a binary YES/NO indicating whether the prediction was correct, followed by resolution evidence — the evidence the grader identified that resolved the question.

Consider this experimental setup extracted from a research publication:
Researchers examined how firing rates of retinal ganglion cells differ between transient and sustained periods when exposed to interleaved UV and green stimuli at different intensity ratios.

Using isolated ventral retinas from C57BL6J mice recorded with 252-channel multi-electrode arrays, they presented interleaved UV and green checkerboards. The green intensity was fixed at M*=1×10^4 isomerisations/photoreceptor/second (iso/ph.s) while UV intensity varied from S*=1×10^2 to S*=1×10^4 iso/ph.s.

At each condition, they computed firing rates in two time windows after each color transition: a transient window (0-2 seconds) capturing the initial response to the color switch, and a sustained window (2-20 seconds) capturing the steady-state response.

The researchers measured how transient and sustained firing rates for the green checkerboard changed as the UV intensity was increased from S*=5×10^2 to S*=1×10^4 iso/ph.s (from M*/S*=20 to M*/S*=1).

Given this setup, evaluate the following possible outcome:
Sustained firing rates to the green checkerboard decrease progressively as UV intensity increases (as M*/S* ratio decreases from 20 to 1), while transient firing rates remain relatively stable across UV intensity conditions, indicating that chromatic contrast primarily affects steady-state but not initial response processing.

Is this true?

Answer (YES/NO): YES